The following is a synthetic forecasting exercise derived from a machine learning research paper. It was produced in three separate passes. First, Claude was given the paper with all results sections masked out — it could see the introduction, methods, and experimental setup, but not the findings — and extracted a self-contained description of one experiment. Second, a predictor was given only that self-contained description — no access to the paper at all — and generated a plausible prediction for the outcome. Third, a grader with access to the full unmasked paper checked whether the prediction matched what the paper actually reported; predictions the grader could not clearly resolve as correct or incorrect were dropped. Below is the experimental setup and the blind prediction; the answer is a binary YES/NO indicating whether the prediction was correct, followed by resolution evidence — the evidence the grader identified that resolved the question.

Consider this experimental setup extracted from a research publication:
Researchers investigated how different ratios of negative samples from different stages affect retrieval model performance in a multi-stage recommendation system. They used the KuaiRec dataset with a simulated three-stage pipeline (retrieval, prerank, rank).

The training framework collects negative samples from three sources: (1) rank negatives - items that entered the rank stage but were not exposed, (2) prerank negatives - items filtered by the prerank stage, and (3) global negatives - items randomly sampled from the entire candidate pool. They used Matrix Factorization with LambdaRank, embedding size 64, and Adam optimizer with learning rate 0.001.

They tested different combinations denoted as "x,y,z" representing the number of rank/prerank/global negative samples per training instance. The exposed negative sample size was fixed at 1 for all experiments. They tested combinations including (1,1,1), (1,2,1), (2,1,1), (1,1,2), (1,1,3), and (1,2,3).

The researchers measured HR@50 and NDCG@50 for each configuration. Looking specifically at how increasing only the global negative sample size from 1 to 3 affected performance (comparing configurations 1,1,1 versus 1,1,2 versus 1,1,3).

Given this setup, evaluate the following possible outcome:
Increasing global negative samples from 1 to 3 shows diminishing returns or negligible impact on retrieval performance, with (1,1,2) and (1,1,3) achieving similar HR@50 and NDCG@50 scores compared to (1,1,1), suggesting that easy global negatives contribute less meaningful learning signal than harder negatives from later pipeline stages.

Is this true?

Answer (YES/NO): NO